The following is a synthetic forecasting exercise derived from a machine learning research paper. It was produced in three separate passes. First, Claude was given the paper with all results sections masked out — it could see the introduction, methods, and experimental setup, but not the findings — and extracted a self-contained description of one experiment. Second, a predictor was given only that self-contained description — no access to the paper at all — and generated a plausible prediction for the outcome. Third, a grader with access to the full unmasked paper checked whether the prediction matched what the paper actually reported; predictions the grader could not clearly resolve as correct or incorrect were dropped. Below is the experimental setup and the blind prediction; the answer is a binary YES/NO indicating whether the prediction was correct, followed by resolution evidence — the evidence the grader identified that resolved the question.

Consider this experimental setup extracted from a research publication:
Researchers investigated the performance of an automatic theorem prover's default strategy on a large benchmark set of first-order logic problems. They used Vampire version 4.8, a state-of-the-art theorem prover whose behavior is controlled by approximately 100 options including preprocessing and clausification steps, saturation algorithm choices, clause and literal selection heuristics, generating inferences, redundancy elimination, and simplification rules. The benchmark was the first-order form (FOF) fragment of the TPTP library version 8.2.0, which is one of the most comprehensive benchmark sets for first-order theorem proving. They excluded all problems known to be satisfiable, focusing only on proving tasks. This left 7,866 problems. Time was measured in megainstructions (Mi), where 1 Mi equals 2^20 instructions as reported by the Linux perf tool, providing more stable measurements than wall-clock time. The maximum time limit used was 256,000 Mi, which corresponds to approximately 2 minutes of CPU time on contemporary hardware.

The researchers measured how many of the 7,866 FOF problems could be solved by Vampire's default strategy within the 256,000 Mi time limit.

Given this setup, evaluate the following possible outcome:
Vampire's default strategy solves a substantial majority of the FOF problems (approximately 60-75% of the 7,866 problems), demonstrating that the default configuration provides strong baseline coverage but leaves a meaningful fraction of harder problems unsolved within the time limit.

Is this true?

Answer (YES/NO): NO